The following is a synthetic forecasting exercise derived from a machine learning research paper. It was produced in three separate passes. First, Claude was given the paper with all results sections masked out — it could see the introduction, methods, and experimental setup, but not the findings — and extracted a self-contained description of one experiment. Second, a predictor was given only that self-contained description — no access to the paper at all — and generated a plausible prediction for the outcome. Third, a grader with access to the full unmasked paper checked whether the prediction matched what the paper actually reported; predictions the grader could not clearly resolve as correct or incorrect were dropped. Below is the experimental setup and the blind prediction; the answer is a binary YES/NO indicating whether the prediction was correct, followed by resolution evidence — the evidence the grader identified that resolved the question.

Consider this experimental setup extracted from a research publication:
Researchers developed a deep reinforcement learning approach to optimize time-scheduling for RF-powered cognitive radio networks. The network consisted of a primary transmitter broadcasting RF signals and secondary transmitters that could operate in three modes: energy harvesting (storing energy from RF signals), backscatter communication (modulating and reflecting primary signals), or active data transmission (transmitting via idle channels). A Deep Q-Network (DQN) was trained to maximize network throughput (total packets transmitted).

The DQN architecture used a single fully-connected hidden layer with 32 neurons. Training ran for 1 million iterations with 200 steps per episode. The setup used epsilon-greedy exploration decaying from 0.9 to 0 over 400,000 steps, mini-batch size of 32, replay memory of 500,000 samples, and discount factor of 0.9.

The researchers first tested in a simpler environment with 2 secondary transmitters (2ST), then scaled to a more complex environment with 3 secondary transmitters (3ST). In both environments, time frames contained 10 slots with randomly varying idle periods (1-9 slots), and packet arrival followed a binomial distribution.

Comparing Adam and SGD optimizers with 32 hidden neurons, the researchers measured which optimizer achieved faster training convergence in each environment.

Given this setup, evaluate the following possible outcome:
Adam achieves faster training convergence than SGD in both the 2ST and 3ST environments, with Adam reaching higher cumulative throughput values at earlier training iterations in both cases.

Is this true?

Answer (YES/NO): NO